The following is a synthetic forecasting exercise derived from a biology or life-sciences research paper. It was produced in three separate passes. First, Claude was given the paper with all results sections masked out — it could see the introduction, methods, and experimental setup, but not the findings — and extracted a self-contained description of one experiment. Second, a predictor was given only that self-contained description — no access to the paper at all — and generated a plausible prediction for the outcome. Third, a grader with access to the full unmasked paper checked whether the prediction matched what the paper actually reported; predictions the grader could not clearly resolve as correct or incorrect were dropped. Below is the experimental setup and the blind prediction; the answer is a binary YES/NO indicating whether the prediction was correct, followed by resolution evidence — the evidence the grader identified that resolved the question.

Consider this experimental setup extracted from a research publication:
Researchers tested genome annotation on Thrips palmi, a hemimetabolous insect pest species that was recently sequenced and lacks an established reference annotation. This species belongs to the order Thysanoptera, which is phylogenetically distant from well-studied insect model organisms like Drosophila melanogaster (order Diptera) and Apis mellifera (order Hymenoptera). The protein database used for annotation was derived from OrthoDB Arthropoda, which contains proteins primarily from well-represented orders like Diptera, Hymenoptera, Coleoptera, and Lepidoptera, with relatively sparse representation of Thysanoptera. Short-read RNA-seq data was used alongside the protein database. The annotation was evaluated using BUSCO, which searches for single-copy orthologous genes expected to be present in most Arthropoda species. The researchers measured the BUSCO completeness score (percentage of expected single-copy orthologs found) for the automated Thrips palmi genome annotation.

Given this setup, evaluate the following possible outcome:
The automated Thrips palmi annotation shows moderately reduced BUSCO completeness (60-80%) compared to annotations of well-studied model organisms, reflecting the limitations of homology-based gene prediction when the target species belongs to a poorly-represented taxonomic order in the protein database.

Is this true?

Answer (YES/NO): NO